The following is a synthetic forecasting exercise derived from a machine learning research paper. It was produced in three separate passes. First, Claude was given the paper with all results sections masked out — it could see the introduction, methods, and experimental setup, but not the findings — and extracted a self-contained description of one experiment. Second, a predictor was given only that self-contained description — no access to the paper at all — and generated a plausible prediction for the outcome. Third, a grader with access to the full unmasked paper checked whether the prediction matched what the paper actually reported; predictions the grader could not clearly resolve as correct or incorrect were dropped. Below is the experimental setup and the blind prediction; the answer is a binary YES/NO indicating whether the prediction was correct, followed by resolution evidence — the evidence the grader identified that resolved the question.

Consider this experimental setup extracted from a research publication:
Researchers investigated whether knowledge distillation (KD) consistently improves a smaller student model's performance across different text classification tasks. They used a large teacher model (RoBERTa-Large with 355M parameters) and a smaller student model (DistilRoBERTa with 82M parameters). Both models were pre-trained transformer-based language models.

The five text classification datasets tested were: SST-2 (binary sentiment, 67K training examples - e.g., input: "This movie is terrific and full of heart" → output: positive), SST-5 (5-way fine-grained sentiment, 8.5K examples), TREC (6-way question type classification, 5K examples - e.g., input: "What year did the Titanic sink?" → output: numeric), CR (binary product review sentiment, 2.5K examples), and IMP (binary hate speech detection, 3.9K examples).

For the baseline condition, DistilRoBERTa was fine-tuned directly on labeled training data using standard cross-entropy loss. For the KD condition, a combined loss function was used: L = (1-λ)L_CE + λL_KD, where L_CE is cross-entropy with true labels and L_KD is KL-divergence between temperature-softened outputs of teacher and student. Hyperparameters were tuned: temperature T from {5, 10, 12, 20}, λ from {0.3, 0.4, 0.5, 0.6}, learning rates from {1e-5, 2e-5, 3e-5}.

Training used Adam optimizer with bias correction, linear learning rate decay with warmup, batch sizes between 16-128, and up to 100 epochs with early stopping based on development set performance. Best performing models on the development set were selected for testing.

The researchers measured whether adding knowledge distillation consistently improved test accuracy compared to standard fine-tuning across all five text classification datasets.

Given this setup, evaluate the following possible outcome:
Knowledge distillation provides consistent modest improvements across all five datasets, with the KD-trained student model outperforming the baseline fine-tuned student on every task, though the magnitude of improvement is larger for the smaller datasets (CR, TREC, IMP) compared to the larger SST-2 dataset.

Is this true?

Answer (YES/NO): NO